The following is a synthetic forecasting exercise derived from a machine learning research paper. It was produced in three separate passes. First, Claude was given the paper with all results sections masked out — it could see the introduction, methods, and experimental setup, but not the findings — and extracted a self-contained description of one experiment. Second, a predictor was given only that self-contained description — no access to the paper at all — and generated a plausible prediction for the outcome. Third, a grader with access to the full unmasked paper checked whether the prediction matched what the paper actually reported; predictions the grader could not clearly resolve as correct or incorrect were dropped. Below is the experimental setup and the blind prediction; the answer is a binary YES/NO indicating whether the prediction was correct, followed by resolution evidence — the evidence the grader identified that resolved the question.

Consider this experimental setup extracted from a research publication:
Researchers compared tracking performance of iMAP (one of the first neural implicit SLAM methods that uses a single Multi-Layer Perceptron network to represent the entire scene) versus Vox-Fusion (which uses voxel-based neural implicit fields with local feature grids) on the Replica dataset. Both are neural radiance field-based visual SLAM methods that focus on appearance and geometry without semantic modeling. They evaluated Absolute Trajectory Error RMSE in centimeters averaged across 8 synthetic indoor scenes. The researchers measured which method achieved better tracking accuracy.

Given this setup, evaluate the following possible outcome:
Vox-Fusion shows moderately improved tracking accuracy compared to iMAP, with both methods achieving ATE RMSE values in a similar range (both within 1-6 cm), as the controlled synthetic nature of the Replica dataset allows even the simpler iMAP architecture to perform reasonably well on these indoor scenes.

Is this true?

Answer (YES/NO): NO